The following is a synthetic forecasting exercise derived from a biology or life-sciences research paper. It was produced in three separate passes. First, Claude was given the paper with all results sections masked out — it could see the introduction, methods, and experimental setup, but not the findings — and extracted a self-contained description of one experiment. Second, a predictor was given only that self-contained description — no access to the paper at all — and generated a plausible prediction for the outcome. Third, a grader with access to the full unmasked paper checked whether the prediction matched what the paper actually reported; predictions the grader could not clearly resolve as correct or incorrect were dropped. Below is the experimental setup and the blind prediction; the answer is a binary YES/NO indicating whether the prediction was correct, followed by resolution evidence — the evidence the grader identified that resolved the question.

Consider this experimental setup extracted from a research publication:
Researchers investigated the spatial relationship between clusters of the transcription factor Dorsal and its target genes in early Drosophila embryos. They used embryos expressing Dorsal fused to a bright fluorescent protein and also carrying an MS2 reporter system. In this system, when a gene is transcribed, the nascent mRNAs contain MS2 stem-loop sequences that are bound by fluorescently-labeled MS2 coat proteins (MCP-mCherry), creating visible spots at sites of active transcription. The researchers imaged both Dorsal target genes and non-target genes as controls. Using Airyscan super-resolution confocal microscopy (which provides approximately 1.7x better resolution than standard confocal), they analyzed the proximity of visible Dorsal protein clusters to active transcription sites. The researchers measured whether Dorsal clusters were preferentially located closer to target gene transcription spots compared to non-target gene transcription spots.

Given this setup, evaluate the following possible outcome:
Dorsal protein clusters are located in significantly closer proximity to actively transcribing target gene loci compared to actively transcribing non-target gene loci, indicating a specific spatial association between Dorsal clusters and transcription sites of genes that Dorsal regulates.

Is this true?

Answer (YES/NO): YES